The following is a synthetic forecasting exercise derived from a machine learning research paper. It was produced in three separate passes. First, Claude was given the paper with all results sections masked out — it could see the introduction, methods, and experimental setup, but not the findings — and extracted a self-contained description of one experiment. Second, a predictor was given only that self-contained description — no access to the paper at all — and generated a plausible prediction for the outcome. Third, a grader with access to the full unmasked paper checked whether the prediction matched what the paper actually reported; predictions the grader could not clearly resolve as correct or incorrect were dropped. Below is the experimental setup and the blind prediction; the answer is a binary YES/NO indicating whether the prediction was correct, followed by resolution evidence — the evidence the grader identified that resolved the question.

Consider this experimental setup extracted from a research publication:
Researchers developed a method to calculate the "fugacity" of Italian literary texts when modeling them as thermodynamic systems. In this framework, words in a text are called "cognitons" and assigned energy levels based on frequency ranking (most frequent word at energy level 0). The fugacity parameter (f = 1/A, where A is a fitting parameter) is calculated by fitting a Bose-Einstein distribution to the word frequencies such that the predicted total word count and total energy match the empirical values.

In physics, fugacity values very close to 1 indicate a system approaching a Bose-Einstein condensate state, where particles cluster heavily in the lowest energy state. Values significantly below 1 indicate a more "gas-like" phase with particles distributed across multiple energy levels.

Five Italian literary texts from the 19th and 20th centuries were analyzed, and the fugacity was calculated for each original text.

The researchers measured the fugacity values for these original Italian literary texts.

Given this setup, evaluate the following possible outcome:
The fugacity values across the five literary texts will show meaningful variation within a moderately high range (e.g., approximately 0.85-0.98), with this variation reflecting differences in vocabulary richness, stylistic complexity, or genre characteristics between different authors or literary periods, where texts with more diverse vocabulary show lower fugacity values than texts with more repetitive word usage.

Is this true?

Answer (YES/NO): NO